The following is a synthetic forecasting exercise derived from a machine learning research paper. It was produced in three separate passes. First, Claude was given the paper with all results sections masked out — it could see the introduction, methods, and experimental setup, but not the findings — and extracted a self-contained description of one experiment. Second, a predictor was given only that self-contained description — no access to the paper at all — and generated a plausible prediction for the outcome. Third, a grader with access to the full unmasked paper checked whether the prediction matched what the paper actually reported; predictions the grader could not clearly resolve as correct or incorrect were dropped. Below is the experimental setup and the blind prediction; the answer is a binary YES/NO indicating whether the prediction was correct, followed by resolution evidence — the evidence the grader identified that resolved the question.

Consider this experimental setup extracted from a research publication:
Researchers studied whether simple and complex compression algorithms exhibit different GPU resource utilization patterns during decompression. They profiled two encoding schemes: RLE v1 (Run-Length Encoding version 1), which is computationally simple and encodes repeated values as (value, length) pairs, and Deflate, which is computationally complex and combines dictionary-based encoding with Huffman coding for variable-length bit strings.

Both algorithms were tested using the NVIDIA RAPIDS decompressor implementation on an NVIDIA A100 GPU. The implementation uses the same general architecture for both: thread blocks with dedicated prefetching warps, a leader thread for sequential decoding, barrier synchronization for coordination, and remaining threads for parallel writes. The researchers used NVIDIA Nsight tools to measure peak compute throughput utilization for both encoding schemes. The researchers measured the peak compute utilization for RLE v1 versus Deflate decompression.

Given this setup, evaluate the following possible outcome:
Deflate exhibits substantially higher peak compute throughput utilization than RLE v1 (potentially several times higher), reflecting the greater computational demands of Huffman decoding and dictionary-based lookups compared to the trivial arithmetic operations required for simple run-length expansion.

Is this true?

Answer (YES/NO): YES